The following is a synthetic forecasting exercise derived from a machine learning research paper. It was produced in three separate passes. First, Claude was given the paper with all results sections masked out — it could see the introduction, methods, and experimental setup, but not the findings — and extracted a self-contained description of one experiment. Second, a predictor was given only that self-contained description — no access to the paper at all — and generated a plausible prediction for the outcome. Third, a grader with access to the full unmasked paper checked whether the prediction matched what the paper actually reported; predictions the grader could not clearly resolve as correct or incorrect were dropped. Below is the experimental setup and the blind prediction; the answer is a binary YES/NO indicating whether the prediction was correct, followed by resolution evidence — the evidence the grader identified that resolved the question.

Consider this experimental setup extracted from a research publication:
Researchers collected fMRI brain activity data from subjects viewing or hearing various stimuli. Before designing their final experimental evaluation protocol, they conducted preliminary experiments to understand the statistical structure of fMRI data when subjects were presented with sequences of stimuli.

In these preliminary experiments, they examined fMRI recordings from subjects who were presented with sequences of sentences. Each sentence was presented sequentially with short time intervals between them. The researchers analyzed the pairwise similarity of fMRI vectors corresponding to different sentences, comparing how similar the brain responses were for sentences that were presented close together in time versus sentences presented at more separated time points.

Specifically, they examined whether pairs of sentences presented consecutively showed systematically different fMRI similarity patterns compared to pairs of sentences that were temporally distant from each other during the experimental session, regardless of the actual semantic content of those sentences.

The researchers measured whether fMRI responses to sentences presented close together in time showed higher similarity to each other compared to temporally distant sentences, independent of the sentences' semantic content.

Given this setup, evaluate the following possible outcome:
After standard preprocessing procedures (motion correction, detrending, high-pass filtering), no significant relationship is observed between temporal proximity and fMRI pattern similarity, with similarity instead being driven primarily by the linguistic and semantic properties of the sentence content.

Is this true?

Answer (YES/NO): NO